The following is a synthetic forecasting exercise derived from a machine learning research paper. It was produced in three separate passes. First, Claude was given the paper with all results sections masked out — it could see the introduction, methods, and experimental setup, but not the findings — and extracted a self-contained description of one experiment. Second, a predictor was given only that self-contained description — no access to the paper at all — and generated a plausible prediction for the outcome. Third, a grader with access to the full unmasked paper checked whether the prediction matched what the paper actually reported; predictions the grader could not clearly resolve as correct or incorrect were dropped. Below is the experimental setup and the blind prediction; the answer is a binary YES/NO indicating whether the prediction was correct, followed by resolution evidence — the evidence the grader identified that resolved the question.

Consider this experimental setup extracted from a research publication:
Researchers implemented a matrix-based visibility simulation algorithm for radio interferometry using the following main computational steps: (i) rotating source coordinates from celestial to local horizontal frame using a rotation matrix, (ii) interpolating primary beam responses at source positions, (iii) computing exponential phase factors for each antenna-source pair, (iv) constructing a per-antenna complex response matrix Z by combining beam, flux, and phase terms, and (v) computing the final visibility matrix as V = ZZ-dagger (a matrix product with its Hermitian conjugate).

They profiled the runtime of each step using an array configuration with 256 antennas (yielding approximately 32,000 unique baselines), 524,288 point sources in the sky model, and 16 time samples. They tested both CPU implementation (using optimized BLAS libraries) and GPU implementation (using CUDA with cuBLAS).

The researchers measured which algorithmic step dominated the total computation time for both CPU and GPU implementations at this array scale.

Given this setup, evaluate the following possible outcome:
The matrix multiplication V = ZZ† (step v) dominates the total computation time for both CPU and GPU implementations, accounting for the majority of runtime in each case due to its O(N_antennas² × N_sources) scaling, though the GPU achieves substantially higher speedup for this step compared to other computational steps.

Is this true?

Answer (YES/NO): YES